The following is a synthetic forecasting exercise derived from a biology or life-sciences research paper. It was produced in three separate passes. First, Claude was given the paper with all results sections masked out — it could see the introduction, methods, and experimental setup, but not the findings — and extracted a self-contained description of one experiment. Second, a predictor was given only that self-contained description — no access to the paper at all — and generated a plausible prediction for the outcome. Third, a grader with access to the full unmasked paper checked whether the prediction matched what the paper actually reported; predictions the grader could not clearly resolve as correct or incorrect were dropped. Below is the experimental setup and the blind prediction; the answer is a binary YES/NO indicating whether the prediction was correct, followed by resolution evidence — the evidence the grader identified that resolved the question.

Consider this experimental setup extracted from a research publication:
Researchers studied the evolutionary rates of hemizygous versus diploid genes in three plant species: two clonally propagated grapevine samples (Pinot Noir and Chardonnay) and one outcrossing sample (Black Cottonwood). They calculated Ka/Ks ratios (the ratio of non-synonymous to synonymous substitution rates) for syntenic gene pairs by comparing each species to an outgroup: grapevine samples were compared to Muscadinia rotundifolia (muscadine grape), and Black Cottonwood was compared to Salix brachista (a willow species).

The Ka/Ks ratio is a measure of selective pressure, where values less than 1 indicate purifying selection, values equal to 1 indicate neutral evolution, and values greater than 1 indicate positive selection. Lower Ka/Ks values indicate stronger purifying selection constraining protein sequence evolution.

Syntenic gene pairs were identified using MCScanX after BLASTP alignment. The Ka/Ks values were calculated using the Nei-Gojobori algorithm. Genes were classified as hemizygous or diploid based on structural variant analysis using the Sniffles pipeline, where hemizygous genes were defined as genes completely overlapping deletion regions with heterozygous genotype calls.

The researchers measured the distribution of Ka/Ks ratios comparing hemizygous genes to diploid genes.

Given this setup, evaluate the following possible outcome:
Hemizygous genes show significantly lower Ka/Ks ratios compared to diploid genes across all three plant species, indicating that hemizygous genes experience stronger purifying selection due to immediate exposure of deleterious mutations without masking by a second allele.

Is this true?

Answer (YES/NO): NO